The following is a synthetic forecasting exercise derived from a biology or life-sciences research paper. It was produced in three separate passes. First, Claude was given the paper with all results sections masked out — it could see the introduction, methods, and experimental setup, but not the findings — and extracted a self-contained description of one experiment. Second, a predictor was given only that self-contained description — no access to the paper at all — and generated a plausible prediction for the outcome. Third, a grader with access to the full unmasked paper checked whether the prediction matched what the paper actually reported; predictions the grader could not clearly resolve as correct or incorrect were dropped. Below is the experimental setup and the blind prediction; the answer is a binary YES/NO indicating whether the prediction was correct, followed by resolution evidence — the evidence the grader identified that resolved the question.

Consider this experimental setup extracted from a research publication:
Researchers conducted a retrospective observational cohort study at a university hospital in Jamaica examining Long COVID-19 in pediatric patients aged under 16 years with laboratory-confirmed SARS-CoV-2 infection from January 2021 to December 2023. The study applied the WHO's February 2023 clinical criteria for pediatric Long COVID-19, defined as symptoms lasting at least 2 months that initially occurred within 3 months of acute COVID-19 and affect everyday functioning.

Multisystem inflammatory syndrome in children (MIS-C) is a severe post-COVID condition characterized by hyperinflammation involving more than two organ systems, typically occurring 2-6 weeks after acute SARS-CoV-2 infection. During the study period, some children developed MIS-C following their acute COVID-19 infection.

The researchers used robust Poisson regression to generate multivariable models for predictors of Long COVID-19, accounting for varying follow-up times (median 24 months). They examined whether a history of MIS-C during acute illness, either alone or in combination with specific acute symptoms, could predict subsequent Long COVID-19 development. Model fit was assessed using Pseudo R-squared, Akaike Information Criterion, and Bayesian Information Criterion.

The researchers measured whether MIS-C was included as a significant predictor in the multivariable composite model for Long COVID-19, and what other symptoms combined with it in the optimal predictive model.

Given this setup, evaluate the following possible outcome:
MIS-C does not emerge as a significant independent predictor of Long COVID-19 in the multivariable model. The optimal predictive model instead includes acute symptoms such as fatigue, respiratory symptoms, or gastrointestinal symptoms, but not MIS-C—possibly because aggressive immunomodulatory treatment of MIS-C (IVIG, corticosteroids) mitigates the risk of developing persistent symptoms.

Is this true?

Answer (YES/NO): NO